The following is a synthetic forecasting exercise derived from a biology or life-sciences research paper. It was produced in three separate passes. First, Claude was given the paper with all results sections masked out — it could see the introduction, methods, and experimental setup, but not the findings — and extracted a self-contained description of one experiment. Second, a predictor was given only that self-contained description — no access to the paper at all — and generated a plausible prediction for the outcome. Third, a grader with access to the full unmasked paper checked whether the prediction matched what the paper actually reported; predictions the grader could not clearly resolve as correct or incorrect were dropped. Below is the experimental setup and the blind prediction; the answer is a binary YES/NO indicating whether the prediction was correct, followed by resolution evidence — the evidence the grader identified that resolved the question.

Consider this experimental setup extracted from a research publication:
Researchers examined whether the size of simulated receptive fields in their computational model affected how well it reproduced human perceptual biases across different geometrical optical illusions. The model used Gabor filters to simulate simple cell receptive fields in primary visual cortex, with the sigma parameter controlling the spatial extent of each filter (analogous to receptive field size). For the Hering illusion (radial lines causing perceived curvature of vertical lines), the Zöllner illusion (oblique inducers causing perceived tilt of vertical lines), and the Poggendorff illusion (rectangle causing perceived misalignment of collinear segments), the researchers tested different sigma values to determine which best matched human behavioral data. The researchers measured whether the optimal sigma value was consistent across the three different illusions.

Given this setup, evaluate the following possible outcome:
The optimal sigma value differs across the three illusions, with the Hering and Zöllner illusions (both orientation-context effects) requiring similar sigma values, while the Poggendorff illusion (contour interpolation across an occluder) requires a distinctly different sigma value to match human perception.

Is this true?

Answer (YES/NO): NO